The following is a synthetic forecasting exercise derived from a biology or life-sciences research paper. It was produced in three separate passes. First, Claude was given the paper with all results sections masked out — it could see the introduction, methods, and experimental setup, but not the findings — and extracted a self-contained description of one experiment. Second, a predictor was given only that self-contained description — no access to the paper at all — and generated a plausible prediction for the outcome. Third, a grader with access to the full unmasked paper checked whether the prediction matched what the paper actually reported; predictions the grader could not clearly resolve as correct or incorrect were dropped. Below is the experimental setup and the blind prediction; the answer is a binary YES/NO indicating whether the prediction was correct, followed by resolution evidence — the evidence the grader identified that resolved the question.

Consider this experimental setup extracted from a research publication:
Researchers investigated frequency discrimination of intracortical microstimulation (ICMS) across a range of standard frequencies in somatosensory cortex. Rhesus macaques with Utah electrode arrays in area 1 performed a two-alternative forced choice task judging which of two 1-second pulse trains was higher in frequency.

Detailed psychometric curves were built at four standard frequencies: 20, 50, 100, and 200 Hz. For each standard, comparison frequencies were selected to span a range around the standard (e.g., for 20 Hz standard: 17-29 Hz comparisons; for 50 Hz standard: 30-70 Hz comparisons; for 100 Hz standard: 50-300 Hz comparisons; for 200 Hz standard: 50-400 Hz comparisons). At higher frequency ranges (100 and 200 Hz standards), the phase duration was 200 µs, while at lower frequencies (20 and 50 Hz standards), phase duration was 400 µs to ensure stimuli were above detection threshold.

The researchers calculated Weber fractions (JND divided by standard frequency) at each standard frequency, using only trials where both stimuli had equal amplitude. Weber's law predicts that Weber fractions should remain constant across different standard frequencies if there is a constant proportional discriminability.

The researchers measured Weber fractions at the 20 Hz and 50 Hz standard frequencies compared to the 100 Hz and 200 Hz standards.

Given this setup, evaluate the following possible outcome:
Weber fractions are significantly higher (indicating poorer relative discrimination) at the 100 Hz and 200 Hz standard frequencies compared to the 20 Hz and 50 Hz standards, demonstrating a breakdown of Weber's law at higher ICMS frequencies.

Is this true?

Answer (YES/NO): YES